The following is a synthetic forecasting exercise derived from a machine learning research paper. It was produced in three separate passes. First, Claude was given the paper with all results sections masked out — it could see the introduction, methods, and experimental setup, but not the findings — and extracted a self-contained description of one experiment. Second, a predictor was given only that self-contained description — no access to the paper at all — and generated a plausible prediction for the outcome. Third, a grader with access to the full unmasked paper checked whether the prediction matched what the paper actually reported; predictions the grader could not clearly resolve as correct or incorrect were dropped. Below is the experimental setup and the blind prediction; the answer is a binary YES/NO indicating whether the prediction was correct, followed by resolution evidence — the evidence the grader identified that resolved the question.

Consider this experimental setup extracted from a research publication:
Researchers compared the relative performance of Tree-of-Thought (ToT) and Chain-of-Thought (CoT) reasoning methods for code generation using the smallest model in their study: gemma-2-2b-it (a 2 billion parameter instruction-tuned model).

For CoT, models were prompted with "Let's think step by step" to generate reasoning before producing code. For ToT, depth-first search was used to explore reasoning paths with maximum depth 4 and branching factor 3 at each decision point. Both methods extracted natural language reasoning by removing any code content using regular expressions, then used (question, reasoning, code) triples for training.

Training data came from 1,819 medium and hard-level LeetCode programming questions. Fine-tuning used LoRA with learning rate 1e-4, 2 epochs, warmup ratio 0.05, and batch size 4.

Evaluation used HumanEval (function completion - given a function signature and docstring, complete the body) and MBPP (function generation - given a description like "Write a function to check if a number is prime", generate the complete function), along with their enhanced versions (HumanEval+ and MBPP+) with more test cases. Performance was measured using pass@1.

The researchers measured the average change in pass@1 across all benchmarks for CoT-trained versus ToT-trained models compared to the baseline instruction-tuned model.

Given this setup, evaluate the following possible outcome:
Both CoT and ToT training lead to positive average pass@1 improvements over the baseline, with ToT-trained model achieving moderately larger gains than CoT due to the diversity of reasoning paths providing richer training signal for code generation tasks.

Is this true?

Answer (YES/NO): NO